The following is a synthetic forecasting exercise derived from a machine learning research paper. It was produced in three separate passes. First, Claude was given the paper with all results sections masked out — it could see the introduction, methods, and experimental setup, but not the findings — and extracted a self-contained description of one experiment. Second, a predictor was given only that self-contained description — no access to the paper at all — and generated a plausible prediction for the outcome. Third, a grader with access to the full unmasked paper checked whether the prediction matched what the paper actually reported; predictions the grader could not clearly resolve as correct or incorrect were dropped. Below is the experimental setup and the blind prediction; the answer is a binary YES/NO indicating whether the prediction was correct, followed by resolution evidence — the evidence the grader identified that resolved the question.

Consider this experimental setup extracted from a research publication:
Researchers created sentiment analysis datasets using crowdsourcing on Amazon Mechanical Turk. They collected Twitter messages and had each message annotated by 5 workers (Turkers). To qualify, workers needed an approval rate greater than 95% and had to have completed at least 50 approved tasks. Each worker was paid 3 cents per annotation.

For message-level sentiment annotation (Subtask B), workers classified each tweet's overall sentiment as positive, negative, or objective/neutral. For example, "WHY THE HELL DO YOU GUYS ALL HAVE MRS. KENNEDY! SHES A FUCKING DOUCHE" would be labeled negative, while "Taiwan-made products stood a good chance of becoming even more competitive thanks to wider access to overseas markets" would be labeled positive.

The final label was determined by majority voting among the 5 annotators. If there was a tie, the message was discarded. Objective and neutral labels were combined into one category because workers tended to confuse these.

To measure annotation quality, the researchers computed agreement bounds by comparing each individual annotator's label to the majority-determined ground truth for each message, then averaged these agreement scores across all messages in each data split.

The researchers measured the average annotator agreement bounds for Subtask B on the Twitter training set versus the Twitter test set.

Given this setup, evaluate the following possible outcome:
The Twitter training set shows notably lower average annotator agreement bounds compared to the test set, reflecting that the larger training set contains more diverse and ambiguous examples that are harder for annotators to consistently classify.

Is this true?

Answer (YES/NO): NO